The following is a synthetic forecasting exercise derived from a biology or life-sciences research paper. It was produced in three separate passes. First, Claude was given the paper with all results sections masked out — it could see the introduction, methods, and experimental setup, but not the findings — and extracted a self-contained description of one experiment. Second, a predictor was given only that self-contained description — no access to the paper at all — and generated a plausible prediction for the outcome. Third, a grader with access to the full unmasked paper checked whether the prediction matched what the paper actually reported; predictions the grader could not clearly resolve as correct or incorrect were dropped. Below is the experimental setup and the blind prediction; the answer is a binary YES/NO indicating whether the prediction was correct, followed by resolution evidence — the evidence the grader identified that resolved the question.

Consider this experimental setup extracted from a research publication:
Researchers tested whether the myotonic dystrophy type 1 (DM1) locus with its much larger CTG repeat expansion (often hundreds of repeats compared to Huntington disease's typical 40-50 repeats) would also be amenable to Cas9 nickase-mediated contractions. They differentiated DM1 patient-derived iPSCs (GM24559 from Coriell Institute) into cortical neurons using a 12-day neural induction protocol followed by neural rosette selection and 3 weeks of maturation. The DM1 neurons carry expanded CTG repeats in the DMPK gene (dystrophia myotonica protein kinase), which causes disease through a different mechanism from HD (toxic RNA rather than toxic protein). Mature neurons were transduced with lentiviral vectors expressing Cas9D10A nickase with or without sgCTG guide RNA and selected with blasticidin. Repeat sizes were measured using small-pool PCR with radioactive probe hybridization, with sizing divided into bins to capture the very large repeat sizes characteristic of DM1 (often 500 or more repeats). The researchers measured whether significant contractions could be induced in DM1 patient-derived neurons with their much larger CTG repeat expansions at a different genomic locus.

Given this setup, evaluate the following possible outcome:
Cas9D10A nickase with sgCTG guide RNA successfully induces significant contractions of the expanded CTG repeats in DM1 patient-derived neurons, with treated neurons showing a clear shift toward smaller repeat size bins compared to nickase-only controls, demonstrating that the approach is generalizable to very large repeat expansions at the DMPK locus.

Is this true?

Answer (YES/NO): YES